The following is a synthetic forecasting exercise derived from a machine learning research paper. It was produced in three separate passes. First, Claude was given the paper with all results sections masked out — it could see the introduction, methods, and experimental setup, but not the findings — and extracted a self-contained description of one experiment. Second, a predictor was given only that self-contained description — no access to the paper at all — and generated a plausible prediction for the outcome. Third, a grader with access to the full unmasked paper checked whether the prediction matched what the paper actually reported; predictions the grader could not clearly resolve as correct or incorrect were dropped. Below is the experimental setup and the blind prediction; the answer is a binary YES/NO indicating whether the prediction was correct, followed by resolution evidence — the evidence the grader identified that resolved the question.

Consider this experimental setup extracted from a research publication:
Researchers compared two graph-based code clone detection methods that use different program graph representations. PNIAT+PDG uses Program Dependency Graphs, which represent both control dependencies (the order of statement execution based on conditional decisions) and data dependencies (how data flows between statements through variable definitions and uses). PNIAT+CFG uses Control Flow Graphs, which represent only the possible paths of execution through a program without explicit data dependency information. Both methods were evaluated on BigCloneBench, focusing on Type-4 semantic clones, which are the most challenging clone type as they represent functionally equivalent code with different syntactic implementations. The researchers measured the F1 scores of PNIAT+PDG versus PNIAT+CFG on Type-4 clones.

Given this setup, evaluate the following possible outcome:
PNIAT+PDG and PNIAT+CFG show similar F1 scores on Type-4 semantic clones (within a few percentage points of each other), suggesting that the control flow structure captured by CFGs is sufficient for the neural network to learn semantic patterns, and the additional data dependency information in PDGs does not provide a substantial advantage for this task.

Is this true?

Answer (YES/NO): YES